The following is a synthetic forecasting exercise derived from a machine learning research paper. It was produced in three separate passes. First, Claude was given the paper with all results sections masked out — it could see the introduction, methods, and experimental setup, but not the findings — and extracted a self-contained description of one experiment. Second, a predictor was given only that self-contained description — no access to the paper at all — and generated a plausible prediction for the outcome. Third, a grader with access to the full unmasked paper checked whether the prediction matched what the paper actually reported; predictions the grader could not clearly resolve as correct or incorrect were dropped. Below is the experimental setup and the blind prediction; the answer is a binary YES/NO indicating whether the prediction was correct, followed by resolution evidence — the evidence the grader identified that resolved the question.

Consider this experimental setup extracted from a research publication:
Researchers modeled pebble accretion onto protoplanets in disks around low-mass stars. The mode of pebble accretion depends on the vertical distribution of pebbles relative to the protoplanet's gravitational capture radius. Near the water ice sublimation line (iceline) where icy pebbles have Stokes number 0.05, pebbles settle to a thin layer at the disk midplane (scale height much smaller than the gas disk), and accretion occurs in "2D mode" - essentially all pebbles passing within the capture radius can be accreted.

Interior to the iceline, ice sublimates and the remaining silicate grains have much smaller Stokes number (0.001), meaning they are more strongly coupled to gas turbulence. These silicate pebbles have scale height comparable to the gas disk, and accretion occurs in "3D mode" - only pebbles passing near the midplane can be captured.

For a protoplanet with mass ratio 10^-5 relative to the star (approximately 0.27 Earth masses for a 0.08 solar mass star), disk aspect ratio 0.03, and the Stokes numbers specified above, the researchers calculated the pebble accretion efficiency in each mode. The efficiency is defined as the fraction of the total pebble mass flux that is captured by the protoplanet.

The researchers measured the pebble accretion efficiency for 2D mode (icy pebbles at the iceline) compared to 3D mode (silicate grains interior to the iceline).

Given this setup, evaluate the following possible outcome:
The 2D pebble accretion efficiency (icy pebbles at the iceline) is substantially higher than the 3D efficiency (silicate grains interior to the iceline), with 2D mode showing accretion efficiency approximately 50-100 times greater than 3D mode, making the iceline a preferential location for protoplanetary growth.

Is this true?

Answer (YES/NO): NO